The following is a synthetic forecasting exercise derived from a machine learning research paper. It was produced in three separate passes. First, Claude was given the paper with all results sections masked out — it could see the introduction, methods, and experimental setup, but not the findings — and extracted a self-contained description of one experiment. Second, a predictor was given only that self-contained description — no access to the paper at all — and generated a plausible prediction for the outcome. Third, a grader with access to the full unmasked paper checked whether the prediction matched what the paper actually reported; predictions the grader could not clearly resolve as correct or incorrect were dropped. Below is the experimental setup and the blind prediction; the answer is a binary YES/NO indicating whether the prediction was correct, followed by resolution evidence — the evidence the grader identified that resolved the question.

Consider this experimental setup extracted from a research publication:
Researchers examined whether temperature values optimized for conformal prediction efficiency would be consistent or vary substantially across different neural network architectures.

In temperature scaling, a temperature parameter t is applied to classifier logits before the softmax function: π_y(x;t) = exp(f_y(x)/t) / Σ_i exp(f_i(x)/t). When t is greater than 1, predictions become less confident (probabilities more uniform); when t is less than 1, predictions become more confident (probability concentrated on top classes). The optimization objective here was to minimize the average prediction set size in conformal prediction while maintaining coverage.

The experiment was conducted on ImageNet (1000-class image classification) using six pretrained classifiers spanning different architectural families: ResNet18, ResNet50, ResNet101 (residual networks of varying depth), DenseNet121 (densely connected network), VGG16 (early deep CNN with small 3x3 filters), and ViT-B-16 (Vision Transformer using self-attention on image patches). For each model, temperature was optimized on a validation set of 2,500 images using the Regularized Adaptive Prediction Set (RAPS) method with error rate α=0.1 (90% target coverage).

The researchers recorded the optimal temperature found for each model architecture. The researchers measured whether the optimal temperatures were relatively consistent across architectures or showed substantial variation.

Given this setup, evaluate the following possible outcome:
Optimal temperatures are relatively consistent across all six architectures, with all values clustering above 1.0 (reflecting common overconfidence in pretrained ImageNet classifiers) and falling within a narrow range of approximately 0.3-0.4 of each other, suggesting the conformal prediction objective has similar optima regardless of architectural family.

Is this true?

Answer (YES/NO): NO